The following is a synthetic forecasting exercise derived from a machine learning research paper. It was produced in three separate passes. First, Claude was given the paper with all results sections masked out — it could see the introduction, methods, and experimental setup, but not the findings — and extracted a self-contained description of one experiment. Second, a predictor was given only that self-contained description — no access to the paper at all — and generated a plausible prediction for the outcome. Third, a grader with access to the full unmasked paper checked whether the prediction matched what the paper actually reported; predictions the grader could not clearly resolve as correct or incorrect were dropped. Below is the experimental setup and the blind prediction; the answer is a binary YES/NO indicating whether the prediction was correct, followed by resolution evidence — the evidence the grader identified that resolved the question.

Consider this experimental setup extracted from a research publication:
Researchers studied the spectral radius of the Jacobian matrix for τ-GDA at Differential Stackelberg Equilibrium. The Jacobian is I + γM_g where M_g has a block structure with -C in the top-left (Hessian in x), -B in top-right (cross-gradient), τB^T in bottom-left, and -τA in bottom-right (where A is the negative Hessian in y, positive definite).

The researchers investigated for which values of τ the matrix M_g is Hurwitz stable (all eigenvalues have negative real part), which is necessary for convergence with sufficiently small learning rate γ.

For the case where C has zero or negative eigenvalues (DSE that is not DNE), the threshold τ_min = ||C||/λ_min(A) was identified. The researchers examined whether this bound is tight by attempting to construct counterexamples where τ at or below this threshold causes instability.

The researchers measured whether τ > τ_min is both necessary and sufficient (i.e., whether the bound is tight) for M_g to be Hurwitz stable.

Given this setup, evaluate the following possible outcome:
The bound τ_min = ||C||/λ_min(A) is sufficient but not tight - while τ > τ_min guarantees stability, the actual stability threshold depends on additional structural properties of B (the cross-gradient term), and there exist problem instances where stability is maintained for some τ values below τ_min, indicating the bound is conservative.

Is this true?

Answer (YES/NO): NO